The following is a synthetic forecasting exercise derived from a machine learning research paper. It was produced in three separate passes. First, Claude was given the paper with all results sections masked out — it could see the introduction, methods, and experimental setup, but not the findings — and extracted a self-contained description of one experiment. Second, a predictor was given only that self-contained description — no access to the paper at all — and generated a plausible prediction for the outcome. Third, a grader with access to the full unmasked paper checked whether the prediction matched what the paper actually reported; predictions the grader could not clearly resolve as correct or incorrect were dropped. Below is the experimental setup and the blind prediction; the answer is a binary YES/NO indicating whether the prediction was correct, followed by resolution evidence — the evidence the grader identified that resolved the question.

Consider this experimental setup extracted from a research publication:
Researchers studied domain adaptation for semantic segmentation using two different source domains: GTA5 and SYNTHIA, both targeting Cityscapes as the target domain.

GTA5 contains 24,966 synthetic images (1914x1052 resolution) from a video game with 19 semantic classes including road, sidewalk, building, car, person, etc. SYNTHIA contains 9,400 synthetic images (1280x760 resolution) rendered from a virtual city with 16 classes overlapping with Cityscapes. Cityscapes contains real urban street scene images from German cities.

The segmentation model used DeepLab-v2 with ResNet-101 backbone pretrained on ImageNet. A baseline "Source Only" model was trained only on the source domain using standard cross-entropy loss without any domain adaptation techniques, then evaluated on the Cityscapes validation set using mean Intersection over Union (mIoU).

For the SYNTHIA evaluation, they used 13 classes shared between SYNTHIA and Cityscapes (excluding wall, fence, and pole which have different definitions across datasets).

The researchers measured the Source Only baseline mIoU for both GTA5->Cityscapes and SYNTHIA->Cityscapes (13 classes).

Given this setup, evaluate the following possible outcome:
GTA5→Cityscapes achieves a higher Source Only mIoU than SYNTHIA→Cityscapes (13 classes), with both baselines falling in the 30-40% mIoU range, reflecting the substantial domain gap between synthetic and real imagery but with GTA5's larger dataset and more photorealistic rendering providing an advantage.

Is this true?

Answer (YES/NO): NO